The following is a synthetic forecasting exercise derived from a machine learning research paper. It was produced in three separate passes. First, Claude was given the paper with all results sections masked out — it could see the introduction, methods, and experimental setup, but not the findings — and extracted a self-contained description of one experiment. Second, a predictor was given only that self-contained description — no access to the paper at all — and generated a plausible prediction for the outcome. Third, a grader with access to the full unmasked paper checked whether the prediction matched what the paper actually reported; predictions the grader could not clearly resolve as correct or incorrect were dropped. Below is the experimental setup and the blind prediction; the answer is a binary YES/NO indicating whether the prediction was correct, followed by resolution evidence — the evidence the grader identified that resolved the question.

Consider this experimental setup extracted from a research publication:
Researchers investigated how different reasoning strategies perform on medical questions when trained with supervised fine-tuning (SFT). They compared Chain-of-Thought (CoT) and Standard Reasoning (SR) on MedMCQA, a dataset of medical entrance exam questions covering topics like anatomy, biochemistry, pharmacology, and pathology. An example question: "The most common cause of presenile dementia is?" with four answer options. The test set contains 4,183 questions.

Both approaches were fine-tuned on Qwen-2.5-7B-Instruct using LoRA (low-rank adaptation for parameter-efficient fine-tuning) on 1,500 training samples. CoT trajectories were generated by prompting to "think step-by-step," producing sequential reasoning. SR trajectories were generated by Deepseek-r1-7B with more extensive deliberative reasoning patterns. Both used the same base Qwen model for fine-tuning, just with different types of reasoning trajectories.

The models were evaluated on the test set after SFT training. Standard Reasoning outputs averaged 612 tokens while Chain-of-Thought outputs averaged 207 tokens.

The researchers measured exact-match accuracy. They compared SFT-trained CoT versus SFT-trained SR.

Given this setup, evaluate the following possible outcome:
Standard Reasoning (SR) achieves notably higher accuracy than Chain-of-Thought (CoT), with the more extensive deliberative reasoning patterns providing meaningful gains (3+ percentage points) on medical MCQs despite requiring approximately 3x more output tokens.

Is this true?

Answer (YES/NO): NO